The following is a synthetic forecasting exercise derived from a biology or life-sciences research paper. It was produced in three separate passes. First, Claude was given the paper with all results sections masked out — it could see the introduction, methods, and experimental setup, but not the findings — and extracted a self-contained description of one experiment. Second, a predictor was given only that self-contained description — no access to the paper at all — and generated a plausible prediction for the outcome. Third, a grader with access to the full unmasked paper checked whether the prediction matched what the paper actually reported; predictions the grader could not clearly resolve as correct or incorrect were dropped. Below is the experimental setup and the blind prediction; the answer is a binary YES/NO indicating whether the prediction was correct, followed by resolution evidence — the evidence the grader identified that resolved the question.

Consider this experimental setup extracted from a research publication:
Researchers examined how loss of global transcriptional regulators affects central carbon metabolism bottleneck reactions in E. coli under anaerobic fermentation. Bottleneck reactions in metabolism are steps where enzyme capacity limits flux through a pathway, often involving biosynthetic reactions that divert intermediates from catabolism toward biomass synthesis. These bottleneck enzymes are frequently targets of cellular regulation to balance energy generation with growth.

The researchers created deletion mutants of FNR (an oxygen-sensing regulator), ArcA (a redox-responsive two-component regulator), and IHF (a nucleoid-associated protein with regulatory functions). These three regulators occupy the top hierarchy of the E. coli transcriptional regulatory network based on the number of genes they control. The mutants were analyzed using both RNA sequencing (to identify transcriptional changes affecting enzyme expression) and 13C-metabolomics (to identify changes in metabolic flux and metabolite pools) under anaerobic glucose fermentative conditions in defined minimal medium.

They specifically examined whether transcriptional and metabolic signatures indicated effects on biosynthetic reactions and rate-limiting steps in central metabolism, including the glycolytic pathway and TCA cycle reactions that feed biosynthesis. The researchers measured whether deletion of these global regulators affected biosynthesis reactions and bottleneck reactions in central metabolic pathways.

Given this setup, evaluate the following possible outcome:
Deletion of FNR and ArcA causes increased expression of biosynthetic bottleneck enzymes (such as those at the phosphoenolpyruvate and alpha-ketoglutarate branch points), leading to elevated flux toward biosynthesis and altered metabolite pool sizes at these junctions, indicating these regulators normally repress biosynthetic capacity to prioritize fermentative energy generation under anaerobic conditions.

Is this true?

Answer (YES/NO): NO